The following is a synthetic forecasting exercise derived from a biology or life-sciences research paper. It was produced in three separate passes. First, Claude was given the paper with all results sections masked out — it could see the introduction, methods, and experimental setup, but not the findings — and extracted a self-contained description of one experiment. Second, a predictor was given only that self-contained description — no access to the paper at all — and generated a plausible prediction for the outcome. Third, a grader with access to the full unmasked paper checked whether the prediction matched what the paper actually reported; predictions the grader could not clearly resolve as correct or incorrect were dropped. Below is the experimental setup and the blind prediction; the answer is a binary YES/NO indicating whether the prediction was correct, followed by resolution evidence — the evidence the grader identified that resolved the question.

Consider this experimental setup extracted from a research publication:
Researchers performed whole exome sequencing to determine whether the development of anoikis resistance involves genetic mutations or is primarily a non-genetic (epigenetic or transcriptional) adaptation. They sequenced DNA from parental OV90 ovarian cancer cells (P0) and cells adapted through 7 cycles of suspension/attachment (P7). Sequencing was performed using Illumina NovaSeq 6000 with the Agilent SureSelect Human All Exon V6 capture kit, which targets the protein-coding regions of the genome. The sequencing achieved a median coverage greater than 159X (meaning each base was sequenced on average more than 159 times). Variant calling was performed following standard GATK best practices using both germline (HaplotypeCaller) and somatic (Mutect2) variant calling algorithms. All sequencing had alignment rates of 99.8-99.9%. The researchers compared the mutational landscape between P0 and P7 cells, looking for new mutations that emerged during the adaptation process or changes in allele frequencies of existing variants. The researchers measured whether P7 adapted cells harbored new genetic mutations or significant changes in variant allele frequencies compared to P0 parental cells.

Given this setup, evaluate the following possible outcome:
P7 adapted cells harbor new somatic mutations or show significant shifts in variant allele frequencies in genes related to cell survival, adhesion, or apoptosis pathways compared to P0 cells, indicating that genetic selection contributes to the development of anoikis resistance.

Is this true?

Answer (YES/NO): NO